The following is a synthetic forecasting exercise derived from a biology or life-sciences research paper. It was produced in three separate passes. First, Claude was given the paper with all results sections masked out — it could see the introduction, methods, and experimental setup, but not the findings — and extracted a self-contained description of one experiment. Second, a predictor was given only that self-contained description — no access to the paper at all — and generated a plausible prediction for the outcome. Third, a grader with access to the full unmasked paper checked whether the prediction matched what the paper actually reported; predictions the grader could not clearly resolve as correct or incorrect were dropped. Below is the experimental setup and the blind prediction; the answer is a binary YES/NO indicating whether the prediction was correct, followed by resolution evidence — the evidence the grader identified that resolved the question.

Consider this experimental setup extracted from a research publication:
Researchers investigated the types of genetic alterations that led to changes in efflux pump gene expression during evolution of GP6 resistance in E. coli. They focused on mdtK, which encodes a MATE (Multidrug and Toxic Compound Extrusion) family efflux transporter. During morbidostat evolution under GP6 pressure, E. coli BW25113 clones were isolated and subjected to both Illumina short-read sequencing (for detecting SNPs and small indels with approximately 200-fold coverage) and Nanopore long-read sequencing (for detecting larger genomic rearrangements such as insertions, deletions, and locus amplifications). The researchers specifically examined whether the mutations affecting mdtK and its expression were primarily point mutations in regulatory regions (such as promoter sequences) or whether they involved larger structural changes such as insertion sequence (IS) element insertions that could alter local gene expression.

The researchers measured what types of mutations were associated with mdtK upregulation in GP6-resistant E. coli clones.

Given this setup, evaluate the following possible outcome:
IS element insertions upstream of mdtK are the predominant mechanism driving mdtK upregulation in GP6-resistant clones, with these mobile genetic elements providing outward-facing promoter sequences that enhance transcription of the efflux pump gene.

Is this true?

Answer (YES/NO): NO